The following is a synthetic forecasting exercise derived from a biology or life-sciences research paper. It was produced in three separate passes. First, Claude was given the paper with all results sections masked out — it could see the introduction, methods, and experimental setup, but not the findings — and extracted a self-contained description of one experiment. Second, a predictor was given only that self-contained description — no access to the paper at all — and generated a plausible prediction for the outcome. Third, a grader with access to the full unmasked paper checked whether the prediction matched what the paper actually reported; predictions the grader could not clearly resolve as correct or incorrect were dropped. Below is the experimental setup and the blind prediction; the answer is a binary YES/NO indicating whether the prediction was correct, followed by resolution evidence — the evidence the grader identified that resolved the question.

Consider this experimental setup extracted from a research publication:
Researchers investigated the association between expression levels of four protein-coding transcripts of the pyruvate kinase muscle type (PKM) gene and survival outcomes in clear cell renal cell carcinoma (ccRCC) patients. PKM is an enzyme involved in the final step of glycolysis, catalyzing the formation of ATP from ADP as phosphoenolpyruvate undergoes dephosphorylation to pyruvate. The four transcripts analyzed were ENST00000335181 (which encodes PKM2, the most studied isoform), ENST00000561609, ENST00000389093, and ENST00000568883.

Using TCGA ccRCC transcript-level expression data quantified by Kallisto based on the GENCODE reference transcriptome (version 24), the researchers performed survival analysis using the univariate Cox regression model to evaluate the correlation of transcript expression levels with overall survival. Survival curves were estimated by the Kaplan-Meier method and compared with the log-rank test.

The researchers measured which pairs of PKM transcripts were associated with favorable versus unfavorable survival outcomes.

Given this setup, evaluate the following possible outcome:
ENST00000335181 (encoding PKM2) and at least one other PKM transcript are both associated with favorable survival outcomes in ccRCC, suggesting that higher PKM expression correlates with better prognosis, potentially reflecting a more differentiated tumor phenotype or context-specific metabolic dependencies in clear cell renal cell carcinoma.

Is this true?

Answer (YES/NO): YES